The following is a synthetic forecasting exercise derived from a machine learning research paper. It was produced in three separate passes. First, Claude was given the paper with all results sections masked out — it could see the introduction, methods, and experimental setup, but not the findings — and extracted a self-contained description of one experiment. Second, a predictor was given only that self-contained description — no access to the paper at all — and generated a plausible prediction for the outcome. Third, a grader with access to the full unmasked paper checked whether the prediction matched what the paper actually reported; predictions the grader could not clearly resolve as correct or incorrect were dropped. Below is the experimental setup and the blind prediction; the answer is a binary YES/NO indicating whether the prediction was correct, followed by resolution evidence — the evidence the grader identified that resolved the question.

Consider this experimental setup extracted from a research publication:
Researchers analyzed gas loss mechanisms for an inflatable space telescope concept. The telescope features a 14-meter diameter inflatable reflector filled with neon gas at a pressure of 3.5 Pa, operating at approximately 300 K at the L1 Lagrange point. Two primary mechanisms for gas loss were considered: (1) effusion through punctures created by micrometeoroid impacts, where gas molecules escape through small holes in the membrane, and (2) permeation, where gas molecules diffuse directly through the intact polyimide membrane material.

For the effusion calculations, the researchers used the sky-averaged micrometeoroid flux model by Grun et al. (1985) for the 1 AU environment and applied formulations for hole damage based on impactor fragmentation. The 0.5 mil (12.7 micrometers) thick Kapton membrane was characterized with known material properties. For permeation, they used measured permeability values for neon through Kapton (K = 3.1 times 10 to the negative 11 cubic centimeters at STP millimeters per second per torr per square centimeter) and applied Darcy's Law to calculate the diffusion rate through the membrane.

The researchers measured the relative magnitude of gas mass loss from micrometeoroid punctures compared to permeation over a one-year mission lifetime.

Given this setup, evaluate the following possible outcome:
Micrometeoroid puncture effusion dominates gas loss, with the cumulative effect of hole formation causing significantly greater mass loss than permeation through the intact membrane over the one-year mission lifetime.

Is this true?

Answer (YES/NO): YES